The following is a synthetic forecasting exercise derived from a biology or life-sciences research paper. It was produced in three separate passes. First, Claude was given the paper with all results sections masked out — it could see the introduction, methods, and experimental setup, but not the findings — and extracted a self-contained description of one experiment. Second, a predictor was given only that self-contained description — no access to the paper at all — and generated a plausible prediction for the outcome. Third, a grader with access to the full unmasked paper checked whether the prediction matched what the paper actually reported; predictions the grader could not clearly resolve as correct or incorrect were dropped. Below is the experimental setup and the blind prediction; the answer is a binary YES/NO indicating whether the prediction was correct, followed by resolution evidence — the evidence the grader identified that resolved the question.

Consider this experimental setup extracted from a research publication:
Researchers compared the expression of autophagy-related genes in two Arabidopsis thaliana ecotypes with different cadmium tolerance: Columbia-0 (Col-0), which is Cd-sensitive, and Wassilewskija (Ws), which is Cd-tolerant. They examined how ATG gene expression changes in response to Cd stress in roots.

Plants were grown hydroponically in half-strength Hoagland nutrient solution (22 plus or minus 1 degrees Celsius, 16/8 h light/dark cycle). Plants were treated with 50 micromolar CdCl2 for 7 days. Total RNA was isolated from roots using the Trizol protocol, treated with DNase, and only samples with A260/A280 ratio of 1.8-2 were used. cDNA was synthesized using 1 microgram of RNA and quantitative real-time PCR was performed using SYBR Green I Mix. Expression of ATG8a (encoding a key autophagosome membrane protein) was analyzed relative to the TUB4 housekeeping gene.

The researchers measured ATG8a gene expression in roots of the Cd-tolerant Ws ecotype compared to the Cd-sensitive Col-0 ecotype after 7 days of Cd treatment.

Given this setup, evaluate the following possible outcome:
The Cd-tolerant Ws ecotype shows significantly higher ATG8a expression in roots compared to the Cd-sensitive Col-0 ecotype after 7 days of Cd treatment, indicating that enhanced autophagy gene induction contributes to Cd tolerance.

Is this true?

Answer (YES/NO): NO